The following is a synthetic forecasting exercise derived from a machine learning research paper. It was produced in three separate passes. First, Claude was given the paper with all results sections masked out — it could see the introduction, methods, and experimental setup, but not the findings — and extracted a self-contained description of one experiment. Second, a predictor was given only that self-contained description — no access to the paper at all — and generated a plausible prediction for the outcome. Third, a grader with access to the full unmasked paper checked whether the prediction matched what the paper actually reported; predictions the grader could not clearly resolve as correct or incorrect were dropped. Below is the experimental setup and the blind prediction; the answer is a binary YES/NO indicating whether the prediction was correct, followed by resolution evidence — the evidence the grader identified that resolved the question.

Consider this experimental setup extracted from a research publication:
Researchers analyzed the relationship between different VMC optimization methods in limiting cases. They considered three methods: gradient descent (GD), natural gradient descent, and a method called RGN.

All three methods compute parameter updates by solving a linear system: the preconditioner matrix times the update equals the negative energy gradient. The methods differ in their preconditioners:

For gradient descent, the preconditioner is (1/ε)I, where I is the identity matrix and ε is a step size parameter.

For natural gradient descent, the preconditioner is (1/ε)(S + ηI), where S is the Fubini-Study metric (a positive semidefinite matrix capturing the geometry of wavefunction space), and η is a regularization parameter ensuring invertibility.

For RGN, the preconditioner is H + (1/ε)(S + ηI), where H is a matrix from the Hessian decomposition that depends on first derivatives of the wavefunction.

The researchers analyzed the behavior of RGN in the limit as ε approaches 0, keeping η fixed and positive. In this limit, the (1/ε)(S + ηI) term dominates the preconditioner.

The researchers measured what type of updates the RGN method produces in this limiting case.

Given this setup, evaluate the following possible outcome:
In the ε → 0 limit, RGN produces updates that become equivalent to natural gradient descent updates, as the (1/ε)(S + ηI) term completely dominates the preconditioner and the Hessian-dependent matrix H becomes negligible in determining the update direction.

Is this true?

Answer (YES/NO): YES